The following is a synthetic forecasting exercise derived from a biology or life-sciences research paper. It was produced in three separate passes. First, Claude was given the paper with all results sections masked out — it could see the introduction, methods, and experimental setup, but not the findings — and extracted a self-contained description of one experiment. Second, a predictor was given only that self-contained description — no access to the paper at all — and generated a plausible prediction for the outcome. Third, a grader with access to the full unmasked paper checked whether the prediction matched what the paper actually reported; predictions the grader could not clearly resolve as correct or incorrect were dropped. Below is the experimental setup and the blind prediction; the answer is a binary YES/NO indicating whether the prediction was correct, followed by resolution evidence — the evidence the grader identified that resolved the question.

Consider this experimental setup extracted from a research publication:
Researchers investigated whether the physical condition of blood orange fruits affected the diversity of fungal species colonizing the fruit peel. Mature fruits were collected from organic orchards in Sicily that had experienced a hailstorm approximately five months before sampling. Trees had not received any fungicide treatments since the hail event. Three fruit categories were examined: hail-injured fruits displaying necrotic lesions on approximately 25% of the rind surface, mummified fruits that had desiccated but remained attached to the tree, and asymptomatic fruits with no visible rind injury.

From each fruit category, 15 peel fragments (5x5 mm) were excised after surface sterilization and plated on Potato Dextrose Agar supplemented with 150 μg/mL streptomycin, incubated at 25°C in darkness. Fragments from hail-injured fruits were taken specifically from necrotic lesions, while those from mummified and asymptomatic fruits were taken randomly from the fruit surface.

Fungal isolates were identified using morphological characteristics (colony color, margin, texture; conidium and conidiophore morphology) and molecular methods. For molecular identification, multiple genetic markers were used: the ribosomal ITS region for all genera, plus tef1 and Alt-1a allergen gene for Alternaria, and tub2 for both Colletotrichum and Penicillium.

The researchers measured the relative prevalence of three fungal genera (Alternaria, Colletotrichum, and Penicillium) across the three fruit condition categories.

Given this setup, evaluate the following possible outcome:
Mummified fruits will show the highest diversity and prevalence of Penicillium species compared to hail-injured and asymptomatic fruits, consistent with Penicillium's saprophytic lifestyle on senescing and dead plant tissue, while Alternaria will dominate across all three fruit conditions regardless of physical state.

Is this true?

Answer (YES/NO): NO